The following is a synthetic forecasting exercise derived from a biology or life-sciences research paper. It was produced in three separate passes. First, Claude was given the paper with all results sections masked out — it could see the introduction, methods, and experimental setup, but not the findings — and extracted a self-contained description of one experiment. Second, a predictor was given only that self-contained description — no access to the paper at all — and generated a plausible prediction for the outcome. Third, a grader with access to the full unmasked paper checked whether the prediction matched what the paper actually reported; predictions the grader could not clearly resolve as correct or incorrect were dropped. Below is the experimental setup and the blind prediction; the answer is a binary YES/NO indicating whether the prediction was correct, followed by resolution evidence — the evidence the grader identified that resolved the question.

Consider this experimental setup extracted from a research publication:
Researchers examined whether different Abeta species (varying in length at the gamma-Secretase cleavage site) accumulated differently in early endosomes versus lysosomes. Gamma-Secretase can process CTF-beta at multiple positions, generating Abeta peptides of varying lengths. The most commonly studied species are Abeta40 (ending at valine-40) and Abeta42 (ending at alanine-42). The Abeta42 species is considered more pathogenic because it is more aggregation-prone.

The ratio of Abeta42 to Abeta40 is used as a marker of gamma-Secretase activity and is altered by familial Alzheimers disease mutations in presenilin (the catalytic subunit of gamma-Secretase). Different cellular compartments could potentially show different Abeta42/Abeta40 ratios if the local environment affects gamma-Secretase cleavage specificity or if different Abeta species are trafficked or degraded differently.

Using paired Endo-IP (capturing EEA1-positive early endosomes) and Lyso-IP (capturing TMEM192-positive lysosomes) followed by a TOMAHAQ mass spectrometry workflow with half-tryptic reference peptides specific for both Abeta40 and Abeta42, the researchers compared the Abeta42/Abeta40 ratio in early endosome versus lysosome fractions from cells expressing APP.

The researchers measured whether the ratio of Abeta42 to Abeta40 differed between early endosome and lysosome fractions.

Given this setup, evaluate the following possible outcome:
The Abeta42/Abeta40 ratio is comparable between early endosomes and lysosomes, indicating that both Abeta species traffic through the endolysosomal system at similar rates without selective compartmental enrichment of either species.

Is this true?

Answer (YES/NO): YES